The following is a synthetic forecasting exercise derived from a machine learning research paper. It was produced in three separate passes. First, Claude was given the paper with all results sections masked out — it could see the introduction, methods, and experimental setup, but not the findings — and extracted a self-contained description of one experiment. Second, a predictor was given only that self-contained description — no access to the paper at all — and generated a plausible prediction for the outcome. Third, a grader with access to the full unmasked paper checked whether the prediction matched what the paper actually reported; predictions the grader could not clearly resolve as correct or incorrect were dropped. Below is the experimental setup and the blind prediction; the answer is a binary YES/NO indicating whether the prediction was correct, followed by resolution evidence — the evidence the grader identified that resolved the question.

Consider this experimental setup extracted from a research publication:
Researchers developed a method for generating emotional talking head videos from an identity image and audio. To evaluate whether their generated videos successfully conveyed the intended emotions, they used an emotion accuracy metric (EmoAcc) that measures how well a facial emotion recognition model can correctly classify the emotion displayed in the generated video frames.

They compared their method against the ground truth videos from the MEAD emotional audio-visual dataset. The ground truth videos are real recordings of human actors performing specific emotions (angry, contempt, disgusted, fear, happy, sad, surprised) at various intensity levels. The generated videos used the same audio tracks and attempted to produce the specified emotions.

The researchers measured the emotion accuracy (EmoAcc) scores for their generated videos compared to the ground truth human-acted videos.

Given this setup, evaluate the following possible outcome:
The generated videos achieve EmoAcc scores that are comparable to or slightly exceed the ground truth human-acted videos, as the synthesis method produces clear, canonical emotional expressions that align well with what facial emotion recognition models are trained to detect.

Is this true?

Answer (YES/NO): YES